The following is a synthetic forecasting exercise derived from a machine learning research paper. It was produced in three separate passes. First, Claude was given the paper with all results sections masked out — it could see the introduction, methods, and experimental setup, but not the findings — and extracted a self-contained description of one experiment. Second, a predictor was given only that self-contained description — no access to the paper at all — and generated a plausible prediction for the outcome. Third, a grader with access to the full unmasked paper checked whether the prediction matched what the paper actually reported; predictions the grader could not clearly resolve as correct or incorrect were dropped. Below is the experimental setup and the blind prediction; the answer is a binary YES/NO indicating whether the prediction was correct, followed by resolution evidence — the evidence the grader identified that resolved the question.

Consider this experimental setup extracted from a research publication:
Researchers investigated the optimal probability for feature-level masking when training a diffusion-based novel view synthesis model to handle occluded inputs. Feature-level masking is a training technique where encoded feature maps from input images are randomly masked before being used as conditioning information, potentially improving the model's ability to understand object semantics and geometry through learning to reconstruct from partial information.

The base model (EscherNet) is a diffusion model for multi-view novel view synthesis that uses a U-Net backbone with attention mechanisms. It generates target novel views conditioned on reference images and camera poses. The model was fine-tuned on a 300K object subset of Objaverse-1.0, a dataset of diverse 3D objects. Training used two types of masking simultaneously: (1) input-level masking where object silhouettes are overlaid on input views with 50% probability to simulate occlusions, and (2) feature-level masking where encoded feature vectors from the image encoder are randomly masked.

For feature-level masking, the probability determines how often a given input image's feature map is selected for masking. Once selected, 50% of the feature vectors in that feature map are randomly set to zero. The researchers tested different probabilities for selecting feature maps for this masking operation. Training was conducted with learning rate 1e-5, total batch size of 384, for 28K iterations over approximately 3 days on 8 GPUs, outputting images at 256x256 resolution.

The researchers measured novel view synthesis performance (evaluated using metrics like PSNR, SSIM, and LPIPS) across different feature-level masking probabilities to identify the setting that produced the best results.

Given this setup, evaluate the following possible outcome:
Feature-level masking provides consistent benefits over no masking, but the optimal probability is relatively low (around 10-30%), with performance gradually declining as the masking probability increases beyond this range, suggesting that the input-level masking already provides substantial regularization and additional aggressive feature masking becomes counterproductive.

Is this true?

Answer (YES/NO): YES